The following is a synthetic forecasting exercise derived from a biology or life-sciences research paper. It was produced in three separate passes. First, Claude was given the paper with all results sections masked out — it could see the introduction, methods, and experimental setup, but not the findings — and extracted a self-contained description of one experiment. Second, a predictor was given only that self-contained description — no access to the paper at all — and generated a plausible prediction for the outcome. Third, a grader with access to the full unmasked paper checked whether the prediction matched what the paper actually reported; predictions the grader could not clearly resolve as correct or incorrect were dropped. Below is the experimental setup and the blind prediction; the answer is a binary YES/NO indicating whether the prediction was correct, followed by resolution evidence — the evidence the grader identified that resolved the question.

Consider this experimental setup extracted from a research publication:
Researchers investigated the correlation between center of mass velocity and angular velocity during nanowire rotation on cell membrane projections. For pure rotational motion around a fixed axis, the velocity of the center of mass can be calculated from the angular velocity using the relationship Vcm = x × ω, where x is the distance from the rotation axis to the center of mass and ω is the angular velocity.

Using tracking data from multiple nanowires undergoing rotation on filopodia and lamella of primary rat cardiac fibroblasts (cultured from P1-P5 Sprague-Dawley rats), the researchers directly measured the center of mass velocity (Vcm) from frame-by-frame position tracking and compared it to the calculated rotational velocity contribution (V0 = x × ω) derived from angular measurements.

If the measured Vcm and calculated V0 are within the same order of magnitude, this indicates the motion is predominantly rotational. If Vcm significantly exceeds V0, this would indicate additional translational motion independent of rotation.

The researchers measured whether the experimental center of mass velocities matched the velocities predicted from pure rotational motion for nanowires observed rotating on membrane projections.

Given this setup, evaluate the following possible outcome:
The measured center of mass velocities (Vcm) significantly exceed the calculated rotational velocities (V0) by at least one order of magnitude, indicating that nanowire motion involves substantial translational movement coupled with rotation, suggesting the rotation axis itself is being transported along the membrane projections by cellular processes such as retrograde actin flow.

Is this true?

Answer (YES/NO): NO